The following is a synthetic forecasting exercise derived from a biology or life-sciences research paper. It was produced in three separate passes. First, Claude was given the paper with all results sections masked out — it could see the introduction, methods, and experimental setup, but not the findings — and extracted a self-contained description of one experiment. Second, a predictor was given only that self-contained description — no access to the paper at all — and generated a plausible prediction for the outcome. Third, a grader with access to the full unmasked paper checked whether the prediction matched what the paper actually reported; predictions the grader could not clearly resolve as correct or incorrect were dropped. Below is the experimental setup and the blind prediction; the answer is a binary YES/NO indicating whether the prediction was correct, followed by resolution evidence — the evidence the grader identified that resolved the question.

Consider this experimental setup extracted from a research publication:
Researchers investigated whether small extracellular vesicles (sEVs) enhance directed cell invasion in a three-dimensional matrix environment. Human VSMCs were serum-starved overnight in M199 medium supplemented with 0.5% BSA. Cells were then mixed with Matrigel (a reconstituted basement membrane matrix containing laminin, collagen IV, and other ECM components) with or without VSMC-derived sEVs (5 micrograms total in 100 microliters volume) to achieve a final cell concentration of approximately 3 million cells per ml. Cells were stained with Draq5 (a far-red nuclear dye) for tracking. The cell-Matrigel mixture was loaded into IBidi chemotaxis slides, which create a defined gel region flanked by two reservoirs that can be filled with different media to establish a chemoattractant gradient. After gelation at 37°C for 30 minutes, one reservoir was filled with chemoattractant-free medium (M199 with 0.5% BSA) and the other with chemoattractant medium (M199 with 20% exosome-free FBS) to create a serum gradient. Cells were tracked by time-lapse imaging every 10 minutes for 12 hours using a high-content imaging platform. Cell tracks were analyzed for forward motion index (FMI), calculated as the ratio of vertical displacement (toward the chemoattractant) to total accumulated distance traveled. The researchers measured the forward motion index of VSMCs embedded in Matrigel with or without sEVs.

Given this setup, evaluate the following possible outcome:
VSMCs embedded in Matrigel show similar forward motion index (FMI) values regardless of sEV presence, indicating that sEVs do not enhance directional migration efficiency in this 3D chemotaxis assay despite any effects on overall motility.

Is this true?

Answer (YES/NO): NO